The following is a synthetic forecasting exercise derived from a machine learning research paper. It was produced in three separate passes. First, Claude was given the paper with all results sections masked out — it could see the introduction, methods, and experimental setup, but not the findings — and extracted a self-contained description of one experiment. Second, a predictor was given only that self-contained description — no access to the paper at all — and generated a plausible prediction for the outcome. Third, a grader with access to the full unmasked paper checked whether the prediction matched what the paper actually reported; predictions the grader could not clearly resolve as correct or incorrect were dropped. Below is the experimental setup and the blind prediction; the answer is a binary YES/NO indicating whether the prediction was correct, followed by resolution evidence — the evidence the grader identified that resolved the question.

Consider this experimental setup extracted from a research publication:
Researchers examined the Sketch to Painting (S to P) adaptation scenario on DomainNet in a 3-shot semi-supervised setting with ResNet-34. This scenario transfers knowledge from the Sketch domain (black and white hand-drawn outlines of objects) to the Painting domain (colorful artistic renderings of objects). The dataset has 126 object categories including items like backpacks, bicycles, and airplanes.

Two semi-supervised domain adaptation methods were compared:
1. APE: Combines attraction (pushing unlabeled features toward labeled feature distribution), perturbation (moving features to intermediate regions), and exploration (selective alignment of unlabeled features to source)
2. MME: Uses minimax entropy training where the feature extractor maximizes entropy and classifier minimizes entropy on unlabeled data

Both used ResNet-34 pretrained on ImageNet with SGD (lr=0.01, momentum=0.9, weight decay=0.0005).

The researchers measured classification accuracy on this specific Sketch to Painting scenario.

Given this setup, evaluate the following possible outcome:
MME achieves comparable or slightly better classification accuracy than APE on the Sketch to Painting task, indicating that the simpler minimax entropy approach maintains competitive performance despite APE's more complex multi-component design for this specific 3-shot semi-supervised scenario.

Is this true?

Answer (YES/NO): YES